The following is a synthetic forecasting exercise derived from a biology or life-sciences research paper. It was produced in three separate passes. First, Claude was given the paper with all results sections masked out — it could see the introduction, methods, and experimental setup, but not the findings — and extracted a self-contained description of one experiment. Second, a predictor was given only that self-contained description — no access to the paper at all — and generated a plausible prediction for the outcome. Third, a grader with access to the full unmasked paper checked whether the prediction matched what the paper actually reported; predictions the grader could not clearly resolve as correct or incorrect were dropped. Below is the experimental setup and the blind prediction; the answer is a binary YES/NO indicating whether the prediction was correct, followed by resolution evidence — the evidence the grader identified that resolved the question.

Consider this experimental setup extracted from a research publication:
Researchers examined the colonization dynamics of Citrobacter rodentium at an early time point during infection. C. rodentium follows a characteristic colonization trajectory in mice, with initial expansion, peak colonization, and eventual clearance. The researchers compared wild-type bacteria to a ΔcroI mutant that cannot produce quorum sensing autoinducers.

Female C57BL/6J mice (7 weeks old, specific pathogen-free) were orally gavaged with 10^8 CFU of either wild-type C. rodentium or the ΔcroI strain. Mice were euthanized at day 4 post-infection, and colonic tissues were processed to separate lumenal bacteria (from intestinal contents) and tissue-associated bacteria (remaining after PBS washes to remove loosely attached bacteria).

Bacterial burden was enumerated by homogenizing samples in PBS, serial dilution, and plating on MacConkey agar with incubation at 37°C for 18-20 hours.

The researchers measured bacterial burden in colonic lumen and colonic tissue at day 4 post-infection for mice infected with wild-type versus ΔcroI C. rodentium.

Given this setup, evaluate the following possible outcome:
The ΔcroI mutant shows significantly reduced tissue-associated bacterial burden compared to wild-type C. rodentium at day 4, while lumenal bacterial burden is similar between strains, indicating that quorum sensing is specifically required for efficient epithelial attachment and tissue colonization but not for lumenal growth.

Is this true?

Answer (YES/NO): NO